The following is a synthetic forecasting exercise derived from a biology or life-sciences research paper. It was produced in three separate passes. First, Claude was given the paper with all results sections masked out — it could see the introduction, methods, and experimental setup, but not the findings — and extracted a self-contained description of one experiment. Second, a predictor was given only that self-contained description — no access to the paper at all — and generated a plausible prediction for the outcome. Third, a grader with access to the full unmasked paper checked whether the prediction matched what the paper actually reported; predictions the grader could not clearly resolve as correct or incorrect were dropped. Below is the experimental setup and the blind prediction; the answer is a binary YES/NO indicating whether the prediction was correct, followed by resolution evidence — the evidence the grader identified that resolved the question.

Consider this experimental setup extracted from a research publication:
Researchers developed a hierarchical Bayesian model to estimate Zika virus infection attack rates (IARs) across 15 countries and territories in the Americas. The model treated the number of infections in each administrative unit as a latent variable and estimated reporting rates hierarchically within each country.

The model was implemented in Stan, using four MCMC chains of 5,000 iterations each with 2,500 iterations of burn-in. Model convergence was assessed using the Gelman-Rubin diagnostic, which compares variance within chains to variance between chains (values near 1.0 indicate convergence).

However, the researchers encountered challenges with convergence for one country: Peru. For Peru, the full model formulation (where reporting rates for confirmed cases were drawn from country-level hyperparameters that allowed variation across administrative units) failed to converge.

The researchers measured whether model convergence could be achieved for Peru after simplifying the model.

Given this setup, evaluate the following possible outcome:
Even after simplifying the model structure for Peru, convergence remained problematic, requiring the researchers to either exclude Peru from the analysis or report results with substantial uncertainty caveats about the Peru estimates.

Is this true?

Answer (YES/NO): NO